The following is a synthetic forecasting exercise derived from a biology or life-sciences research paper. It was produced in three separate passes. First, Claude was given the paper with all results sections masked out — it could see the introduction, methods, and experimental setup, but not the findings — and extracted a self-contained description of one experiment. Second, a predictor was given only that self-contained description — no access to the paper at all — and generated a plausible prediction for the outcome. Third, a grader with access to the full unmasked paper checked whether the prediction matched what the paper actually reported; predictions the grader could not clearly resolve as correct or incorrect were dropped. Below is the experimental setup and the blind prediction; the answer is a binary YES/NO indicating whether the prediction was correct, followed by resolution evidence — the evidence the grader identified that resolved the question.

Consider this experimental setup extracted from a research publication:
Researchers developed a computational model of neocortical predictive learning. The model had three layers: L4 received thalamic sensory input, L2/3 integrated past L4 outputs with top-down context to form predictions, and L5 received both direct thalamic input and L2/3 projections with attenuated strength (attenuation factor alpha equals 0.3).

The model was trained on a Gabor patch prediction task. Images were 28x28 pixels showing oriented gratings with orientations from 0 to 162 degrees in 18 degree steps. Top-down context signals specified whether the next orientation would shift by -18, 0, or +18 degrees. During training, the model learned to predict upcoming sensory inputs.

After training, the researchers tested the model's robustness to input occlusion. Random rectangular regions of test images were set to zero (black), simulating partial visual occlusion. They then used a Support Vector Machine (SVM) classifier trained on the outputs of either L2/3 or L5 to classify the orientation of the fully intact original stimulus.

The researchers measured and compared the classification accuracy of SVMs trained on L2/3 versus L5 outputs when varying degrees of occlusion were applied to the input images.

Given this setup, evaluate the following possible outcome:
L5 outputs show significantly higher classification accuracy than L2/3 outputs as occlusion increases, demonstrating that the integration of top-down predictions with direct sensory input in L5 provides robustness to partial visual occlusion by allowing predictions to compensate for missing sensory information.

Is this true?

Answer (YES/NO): NO